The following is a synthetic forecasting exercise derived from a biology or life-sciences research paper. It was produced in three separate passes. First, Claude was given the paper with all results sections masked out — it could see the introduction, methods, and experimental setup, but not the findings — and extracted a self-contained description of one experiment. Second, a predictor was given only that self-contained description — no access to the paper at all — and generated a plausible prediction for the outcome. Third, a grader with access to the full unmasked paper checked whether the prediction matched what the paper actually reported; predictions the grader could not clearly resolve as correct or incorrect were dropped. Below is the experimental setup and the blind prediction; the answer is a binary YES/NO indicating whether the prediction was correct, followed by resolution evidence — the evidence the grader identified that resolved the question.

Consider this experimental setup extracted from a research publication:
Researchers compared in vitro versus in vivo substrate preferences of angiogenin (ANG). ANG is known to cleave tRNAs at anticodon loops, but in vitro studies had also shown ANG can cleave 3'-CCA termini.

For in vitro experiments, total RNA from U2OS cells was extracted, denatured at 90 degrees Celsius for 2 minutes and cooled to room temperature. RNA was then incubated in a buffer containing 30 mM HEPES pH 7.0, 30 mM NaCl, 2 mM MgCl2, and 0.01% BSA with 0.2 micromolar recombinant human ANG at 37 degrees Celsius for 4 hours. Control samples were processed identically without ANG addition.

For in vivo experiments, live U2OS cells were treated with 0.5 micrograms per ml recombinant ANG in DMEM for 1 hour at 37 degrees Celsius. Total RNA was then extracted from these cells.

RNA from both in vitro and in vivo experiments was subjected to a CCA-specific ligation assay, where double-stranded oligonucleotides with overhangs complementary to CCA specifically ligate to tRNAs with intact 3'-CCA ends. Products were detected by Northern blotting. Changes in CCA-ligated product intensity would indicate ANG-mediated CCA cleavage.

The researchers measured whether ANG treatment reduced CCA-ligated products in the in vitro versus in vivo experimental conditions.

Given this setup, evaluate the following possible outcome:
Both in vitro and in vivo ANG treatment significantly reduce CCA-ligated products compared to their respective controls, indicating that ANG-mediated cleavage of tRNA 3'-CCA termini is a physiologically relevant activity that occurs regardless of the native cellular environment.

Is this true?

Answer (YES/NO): NO